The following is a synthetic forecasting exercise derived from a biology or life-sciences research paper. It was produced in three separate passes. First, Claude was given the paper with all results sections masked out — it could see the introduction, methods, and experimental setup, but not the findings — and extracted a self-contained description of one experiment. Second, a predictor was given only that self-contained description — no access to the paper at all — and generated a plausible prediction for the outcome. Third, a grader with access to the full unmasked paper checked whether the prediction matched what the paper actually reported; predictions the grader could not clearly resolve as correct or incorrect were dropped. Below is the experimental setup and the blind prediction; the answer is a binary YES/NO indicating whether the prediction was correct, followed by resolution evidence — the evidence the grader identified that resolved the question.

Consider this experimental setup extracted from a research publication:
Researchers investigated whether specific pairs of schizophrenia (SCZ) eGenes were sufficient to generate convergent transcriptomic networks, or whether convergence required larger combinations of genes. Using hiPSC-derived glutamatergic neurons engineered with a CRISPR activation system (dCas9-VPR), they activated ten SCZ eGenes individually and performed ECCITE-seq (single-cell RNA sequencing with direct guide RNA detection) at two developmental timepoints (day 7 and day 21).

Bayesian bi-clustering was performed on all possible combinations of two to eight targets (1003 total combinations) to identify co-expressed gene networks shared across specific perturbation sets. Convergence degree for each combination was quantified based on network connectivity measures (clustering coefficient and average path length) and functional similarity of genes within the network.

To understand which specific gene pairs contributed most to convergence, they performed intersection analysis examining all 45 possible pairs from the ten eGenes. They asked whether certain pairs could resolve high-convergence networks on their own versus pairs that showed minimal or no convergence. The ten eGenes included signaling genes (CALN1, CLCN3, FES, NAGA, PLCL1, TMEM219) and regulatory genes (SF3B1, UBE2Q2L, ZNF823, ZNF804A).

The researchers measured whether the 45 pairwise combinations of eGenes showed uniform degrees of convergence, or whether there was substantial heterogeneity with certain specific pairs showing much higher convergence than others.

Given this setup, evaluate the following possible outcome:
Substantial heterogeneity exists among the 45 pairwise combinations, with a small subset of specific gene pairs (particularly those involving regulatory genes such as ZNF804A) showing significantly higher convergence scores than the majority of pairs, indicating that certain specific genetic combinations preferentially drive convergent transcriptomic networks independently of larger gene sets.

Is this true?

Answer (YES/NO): NO